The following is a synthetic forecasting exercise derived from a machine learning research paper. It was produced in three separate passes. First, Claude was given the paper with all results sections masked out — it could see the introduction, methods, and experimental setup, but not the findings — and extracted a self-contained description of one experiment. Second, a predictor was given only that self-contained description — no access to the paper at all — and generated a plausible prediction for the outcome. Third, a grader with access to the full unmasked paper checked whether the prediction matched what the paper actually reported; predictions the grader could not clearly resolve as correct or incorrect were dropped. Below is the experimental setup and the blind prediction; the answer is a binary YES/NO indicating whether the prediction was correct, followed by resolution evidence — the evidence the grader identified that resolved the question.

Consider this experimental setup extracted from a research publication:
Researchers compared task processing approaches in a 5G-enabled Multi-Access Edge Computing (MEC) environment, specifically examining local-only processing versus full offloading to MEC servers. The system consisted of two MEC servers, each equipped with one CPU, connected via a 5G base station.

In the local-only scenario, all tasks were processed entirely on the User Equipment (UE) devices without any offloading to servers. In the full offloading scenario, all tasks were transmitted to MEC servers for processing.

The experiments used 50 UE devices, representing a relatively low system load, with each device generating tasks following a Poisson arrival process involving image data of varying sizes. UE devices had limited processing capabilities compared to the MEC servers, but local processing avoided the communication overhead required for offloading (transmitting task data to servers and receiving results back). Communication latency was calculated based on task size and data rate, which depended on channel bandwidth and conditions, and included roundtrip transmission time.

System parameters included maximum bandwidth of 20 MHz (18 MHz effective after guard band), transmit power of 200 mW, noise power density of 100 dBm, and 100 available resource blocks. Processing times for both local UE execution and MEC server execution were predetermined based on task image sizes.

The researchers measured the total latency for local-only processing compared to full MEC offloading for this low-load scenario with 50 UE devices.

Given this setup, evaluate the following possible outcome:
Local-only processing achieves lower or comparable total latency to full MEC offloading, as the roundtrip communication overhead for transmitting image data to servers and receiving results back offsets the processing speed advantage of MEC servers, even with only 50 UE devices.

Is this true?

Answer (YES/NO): NO